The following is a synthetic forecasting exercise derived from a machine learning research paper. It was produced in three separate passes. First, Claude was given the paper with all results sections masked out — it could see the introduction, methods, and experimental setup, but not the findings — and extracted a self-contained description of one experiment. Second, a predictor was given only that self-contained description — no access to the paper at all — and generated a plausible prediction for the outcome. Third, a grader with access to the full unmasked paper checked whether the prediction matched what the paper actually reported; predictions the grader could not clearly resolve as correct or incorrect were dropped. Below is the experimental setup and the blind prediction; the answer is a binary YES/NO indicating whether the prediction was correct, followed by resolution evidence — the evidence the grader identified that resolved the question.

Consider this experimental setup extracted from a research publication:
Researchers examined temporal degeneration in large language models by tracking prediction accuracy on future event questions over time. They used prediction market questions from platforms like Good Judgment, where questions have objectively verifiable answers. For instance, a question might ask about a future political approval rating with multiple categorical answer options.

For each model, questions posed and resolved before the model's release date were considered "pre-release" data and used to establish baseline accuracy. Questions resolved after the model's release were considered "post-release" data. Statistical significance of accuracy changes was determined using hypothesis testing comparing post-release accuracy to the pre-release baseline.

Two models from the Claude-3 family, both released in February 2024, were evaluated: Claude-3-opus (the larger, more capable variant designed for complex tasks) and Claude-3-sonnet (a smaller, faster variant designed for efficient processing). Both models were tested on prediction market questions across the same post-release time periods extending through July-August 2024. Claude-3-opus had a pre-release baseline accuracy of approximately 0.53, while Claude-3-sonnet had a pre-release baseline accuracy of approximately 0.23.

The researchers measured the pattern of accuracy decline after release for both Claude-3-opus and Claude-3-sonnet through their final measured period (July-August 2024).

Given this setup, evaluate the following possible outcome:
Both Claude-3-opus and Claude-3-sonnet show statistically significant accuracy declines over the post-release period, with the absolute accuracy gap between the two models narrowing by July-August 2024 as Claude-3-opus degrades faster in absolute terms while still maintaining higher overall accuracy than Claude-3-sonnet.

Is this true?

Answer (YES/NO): YES